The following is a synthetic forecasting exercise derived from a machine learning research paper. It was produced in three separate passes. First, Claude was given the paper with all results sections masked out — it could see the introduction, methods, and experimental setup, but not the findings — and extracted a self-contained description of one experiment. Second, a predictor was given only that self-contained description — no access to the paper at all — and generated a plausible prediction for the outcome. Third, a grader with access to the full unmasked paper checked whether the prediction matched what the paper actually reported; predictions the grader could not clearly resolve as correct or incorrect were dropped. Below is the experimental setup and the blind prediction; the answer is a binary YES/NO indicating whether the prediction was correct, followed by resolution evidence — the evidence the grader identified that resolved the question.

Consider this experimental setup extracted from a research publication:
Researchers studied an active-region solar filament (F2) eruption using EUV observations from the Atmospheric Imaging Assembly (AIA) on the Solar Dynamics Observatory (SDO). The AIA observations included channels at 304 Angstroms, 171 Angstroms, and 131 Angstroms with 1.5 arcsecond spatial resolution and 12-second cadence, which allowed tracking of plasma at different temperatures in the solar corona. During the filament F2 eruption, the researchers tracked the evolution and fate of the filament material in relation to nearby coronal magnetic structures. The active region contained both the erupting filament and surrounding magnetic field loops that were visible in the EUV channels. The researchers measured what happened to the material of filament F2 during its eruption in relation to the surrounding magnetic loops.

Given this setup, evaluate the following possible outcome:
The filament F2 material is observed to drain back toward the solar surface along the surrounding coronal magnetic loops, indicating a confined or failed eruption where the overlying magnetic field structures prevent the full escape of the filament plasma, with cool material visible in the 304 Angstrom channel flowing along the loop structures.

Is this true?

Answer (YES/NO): NO